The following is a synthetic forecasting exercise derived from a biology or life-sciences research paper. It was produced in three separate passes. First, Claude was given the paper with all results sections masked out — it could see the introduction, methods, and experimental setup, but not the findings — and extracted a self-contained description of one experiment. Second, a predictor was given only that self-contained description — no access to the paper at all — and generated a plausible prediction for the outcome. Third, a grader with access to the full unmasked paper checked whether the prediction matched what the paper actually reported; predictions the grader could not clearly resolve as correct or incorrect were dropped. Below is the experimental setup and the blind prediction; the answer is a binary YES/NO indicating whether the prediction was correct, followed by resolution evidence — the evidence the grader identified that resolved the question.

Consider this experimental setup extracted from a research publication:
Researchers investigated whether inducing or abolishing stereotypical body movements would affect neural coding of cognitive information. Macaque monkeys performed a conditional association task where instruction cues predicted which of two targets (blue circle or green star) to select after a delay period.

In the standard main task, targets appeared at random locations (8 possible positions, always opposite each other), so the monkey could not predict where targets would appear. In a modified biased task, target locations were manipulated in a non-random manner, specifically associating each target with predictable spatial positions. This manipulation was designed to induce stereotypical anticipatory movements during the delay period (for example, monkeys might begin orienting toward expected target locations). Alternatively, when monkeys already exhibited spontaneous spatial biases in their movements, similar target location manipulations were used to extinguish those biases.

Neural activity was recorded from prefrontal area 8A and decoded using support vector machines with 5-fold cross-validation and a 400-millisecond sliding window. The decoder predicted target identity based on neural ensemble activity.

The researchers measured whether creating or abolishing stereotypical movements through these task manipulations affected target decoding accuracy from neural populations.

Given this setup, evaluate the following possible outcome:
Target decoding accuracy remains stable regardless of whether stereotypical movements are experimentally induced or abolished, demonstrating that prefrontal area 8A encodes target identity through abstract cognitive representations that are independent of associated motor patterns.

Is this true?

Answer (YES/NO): YES